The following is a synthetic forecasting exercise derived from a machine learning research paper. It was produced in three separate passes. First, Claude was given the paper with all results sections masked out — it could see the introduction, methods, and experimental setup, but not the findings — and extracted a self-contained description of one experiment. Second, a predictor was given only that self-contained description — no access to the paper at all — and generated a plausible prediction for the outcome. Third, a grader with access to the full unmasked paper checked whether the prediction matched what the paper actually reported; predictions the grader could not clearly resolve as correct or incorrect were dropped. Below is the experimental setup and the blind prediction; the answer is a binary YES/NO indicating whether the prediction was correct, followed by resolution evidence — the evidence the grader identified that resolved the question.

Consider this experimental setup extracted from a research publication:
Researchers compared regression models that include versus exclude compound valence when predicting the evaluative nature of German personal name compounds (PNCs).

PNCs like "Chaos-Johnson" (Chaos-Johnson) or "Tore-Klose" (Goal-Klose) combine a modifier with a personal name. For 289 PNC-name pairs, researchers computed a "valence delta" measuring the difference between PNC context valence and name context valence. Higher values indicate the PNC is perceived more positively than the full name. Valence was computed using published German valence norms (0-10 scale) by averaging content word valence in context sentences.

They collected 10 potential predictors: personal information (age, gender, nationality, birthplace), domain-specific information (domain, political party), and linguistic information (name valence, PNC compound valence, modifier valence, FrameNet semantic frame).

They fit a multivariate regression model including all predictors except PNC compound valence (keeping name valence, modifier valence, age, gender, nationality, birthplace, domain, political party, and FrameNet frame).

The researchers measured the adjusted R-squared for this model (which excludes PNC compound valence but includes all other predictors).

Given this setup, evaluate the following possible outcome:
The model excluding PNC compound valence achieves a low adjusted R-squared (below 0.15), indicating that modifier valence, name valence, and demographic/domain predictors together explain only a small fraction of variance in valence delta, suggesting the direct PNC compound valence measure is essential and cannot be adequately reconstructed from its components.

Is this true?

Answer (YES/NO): YES